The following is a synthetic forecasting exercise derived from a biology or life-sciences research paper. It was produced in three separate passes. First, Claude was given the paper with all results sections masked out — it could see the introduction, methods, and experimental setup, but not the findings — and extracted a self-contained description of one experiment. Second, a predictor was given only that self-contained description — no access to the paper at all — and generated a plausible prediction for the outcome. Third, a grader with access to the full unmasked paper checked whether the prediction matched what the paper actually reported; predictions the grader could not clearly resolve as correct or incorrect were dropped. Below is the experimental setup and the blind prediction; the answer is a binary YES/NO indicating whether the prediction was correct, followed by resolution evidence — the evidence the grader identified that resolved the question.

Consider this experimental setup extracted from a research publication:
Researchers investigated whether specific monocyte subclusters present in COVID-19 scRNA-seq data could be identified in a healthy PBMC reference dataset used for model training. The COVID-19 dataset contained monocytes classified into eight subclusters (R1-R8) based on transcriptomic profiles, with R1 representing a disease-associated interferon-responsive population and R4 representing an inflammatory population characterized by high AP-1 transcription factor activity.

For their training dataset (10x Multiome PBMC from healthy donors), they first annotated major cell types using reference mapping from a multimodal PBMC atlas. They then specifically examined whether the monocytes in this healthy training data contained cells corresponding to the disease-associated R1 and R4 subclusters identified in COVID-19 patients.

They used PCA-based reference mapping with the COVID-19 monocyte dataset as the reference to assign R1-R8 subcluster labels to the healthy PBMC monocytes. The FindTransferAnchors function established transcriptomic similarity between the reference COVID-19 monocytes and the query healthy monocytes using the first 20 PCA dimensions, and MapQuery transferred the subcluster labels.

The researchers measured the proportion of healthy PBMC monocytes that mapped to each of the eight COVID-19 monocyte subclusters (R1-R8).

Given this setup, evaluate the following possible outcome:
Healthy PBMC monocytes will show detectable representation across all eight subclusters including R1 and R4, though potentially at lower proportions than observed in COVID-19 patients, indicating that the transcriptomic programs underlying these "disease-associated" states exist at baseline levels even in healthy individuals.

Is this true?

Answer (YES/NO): NO